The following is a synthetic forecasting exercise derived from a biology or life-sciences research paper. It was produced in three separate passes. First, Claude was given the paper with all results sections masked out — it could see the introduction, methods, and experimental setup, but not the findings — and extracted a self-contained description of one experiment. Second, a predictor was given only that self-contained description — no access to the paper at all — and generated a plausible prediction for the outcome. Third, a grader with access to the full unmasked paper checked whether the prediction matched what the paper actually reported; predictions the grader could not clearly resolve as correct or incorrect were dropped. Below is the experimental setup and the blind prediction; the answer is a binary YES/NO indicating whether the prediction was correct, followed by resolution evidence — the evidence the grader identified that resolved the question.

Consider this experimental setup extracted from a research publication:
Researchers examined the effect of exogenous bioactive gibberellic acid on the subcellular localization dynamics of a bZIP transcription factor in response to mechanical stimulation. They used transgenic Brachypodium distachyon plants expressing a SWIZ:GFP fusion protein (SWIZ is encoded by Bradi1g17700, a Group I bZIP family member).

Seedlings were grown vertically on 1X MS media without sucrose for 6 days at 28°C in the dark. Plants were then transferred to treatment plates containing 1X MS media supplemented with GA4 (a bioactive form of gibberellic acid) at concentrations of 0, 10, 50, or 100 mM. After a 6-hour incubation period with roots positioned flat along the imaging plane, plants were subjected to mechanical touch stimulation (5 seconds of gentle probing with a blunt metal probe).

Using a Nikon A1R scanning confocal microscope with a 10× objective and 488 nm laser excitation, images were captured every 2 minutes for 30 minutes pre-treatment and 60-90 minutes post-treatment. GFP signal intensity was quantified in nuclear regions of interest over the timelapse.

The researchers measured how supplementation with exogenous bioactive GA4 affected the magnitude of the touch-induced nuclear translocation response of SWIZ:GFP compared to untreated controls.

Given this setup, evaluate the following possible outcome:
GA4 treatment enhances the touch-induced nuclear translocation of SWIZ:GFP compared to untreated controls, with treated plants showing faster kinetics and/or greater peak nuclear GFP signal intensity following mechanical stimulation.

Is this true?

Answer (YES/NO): NO